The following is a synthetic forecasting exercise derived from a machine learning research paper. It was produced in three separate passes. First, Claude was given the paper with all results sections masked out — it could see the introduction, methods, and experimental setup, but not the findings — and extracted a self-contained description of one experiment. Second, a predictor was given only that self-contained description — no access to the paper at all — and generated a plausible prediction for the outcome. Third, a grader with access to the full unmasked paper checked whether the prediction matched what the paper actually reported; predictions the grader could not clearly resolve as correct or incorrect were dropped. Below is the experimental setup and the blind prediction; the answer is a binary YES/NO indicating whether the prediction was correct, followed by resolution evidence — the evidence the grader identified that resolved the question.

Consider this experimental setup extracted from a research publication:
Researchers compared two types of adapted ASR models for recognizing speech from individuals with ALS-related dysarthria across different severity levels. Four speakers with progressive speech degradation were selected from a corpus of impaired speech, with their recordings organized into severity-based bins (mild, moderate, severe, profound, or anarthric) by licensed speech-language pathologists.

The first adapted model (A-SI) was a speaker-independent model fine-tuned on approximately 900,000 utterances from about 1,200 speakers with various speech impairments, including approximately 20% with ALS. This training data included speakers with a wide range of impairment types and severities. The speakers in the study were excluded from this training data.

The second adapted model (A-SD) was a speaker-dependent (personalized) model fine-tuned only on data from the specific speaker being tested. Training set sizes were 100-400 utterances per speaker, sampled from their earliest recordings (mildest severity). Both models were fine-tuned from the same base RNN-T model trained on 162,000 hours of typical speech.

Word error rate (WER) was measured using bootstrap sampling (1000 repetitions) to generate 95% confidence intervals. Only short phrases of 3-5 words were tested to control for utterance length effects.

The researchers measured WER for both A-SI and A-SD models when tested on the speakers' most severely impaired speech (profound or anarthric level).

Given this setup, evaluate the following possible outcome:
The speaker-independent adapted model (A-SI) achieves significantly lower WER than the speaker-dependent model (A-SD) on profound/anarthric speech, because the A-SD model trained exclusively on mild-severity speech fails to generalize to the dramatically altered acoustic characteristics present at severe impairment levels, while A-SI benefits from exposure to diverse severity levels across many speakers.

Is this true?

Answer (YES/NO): NO